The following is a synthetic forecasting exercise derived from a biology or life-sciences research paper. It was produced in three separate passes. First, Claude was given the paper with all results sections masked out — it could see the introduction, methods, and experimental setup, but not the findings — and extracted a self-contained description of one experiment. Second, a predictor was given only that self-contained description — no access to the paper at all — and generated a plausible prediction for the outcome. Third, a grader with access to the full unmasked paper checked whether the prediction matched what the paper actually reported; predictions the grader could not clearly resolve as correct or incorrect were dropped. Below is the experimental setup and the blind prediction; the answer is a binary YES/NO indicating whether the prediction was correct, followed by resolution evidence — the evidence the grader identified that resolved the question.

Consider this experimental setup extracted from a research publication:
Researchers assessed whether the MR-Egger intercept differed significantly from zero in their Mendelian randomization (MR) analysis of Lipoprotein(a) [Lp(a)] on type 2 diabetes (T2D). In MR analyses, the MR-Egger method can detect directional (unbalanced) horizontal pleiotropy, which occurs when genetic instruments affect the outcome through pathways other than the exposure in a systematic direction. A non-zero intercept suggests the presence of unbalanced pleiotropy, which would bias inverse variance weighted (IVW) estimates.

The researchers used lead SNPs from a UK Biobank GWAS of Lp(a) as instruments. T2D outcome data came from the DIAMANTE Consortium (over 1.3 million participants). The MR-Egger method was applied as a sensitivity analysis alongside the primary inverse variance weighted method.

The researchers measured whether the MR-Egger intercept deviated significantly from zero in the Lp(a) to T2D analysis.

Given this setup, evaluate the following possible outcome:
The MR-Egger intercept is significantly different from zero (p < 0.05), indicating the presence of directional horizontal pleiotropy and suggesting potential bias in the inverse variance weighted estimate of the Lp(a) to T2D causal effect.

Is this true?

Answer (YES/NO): NO